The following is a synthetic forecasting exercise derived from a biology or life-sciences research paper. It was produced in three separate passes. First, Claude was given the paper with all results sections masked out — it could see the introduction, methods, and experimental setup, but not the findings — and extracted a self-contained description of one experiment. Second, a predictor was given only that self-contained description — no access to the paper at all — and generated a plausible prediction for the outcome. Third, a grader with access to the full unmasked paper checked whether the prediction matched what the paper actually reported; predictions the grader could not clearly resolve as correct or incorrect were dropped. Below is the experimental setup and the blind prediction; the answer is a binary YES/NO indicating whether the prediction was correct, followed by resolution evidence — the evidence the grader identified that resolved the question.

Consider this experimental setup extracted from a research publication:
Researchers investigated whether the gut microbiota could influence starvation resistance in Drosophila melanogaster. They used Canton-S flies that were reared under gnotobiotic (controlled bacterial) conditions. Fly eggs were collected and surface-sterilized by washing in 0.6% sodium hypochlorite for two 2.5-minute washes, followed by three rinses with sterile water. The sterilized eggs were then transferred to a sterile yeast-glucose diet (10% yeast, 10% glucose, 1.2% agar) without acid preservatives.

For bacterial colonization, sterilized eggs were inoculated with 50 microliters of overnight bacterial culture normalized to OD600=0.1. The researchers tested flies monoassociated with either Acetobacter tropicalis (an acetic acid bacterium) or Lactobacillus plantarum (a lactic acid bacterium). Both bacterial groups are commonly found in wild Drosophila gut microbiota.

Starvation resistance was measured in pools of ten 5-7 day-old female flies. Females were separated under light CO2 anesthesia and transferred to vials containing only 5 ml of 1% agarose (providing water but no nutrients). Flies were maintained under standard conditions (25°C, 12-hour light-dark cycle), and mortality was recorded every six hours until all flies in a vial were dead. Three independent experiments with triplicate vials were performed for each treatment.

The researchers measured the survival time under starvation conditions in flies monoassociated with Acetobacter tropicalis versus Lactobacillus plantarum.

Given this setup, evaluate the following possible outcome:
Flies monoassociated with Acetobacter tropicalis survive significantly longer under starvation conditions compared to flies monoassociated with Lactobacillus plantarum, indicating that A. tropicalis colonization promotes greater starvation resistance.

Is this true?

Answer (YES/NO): NO